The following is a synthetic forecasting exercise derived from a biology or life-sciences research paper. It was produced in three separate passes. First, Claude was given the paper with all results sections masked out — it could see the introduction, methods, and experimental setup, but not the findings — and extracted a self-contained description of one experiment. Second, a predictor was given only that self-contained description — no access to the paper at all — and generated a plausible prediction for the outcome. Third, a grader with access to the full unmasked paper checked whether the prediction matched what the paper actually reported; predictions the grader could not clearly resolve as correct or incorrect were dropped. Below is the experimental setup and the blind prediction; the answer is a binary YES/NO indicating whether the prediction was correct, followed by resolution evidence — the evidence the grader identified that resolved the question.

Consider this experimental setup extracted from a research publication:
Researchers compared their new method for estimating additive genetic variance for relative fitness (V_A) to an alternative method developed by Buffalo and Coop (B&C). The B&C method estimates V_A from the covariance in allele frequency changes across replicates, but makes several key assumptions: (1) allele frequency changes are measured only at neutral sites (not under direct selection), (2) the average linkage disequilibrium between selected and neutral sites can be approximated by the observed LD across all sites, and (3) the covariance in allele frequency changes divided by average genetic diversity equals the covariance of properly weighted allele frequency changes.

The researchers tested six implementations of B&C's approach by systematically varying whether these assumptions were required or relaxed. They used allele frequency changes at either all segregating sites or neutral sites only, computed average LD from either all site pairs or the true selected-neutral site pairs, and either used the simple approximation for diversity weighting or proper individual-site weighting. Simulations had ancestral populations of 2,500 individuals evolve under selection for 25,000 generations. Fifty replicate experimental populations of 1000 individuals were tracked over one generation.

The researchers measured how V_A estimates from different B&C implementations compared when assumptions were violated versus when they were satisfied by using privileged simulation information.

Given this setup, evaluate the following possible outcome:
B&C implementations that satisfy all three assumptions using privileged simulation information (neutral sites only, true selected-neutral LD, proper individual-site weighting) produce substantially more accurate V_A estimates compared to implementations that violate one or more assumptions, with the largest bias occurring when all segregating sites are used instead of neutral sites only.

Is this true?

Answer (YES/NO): NO